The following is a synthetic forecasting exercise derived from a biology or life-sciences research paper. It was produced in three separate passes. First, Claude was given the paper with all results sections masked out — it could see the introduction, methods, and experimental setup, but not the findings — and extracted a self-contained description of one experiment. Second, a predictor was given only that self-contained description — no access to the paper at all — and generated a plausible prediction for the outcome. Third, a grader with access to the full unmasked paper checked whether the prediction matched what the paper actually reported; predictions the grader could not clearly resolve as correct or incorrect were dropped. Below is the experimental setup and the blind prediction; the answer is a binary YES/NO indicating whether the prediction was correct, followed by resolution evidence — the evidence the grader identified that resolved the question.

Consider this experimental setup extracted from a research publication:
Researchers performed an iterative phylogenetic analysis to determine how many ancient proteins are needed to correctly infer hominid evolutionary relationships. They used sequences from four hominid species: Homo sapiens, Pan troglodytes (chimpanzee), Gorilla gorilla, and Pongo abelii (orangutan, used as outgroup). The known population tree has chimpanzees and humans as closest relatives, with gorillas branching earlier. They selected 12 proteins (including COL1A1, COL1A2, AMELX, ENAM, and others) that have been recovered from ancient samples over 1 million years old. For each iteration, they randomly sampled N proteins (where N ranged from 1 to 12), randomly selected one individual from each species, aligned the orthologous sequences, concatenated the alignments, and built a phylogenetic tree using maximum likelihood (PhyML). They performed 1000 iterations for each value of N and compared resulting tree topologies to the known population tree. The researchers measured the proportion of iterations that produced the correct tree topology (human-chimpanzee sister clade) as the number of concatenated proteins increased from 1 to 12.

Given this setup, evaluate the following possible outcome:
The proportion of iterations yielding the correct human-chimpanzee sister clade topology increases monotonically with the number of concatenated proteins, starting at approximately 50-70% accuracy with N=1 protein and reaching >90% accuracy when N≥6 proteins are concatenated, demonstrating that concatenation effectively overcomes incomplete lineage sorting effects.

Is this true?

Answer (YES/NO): NO